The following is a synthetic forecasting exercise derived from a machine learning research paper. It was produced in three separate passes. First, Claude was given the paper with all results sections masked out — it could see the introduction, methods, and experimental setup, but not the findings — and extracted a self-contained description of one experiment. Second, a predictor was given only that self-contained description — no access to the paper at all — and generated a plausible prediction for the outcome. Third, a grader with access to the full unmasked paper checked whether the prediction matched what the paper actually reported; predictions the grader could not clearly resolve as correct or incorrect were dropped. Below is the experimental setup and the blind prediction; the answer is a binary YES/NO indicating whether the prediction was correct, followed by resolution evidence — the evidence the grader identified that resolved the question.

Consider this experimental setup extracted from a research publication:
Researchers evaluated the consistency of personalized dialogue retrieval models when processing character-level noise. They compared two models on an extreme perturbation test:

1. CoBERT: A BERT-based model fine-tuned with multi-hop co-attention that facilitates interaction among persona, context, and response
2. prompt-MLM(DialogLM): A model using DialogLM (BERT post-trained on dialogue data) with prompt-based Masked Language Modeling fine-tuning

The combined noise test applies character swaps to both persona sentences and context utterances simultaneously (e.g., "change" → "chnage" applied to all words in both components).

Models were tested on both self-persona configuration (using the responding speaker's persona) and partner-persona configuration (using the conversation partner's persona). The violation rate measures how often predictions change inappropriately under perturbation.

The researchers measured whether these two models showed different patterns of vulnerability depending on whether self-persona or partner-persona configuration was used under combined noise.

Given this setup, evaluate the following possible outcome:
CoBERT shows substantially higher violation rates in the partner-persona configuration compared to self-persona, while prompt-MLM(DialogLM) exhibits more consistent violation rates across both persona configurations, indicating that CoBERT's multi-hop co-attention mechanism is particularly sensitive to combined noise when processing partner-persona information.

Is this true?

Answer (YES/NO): NO